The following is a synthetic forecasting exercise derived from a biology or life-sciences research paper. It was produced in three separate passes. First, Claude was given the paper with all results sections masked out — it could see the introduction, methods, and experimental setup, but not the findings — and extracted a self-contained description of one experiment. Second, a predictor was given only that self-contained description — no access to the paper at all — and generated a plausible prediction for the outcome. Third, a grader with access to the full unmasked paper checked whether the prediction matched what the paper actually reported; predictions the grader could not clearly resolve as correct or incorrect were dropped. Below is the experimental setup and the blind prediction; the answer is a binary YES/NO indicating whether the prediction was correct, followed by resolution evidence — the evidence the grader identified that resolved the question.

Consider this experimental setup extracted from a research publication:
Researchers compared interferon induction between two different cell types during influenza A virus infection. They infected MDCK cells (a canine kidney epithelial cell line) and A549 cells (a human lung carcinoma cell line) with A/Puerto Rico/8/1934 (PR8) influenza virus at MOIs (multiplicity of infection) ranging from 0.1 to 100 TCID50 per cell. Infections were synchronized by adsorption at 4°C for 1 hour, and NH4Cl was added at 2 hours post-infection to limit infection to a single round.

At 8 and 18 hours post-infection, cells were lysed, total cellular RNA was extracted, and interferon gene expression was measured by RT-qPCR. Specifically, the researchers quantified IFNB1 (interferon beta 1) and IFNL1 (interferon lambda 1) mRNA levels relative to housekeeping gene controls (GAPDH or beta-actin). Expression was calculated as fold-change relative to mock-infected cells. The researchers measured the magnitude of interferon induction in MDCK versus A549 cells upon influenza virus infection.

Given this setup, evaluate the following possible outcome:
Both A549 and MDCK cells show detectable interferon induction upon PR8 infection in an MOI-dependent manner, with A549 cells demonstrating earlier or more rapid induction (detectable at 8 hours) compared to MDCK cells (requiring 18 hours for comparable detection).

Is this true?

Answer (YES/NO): NO